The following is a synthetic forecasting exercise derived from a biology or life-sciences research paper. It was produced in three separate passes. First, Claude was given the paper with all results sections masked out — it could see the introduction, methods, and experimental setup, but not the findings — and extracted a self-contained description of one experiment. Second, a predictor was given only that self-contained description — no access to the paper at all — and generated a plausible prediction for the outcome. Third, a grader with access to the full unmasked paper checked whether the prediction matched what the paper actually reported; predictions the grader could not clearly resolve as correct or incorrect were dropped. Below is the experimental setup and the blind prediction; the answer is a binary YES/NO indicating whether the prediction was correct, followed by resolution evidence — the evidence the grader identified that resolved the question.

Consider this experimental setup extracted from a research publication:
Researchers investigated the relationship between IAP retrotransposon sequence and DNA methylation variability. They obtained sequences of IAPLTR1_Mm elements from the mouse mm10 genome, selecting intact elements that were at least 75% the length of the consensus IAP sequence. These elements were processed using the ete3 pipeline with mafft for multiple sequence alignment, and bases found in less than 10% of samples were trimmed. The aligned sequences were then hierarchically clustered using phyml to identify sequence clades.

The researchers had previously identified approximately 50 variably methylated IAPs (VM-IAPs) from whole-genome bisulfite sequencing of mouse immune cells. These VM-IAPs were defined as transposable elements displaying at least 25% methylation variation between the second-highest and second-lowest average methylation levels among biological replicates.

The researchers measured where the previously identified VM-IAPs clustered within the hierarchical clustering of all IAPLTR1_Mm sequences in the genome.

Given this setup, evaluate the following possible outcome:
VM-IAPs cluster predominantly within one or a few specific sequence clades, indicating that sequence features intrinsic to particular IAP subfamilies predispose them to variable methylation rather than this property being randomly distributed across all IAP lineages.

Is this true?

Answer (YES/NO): YES